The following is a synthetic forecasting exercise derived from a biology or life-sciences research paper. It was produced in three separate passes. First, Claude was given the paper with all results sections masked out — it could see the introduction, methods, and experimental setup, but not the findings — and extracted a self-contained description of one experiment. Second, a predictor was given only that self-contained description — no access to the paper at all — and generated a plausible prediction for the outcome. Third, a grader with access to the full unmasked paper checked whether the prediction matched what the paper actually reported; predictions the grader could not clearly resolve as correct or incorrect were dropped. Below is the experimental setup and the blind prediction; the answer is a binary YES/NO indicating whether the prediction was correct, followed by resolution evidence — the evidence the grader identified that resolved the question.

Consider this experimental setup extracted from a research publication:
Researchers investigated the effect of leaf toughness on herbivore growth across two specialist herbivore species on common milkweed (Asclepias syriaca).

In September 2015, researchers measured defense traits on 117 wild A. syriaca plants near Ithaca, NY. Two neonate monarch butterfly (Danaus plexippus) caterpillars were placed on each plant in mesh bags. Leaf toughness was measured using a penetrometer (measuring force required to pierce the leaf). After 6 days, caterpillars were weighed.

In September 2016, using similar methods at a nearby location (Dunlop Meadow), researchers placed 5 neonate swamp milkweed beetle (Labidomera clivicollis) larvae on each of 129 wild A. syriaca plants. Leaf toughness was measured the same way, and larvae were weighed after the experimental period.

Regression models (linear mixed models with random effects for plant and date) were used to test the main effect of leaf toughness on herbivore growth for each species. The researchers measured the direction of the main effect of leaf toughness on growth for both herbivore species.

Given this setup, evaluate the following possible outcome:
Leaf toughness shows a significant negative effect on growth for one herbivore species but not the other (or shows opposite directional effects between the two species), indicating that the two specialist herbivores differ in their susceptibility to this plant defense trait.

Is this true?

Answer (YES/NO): NO